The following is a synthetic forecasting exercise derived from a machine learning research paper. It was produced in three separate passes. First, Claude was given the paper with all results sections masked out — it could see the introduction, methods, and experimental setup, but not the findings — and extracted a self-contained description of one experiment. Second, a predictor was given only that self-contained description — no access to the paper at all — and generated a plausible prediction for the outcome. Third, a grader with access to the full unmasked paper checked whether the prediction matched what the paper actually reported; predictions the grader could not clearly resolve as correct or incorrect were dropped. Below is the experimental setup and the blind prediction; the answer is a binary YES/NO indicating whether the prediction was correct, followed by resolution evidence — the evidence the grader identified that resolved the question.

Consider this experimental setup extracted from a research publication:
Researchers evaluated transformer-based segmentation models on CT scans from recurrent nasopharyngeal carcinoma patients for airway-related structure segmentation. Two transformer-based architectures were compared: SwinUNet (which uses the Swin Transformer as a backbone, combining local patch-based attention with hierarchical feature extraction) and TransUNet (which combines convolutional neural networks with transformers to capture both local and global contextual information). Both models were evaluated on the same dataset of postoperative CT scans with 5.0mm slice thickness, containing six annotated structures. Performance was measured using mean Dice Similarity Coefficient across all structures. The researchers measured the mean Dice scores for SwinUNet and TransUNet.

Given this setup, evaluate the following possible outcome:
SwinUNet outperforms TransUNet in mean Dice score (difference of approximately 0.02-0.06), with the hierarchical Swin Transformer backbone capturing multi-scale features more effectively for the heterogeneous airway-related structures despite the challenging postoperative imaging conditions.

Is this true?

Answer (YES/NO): NO